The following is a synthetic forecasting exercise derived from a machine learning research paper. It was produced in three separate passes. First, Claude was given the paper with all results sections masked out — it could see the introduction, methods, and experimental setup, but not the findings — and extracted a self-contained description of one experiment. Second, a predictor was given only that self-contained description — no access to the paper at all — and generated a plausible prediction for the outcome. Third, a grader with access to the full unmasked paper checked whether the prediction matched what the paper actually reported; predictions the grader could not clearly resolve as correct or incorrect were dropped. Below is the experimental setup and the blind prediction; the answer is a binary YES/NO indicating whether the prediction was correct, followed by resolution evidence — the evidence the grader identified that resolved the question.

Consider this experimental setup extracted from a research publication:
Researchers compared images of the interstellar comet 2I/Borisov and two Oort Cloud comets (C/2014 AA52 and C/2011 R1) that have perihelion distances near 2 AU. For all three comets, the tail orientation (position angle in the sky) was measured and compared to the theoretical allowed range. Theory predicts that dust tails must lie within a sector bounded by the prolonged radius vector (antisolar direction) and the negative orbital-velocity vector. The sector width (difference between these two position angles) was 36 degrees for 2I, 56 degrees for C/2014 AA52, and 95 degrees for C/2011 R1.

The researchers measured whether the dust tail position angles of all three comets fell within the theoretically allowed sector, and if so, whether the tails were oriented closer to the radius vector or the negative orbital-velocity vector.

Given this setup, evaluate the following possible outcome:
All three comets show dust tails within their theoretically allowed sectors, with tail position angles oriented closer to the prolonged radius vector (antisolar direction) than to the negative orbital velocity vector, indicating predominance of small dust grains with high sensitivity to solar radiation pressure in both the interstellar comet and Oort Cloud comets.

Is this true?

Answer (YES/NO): NO